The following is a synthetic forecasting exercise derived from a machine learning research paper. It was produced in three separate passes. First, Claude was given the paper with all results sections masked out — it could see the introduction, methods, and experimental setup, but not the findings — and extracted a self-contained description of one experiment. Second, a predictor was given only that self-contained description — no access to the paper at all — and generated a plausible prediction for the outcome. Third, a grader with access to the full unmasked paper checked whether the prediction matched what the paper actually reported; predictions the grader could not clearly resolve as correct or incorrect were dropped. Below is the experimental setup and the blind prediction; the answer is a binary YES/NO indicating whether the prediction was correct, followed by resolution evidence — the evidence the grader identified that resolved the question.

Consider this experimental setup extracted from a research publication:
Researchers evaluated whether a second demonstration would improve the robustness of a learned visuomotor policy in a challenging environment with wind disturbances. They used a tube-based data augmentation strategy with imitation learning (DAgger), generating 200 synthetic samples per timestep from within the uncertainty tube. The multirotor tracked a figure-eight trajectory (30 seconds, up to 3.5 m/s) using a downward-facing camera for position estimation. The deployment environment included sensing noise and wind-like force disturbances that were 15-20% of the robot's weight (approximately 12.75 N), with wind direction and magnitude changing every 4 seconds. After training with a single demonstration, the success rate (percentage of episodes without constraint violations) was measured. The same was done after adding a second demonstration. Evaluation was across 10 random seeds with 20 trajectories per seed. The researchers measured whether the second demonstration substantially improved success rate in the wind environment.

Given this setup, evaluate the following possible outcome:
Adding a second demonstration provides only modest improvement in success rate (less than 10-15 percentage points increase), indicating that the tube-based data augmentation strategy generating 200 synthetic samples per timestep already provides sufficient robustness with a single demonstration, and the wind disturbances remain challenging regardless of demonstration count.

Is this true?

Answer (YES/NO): YES